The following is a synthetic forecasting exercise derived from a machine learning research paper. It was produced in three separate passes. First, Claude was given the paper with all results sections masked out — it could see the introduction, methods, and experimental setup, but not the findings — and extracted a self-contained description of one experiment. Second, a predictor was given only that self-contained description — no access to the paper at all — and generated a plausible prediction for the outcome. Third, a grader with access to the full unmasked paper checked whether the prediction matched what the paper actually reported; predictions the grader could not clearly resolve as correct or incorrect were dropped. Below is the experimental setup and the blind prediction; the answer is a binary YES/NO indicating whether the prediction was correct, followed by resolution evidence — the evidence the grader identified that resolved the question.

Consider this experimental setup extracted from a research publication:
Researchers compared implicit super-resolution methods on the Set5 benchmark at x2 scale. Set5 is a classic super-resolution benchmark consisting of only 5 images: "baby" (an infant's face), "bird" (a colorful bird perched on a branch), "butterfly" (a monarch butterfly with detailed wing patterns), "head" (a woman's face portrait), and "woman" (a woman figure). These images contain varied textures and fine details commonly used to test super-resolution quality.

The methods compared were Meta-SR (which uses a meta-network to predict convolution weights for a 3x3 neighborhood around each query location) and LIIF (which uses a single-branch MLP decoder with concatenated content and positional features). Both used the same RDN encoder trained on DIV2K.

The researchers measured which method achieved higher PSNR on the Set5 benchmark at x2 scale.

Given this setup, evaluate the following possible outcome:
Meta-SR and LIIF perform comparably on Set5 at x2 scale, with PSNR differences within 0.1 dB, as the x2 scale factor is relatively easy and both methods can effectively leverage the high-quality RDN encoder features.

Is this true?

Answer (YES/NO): NO